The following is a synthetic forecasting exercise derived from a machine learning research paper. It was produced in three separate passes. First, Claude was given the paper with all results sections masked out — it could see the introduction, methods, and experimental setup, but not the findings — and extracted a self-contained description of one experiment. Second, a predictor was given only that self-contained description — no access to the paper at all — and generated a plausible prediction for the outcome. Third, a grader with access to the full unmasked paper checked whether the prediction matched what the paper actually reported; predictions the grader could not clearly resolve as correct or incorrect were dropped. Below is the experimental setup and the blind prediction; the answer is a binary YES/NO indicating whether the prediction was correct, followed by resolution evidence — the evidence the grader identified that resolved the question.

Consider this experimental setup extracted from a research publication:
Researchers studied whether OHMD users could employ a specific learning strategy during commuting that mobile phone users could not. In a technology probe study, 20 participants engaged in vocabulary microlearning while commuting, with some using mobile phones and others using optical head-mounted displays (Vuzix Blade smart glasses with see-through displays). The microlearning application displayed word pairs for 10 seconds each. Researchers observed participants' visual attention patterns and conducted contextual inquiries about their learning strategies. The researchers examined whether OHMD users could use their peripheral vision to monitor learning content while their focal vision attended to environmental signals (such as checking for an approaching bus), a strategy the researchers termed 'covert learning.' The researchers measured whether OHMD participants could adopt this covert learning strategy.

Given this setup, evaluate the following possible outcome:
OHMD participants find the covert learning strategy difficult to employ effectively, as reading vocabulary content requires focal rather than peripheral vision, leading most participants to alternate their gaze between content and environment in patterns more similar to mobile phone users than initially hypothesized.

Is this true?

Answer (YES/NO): NO